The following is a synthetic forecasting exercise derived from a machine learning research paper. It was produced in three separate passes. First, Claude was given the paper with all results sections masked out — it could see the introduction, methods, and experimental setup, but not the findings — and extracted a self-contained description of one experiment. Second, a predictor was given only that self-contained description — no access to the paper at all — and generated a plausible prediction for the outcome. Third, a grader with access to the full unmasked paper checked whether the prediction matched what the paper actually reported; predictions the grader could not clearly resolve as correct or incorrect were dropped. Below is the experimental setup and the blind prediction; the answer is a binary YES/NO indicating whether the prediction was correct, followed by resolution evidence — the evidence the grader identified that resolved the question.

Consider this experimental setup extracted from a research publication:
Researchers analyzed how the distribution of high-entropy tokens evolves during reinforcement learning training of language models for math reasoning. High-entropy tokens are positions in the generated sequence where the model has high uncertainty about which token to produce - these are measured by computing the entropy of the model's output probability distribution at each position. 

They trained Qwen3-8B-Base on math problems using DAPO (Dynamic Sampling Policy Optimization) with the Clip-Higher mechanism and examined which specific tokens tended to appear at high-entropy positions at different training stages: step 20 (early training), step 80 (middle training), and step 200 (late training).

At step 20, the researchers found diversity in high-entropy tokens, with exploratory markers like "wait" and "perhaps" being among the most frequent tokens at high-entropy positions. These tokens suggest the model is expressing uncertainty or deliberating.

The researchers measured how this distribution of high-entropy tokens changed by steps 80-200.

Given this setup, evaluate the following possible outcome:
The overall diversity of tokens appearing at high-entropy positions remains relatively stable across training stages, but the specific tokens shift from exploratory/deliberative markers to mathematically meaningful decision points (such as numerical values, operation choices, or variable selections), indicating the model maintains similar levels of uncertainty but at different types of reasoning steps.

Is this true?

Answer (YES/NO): NO